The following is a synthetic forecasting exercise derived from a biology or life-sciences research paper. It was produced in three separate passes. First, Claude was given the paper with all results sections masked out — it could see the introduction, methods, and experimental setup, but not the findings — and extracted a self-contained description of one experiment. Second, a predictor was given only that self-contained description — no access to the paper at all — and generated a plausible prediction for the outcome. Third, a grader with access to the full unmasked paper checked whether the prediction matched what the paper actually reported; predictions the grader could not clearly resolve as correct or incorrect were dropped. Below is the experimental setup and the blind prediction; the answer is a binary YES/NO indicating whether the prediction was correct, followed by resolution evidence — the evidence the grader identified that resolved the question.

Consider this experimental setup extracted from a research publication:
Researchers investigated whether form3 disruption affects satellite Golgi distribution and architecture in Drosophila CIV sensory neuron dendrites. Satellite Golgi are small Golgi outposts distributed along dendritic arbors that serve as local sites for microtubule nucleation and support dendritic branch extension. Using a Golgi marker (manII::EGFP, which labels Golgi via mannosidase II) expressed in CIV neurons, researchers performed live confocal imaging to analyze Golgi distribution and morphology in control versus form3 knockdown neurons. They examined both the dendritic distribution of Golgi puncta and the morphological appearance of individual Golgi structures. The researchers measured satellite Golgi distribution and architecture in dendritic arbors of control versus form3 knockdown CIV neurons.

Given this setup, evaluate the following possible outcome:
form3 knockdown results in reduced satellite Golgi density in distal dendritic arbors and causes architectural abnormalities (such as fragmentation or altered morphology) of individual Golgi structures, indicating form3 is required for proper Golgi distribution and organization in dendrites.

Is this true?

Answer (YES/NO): YES